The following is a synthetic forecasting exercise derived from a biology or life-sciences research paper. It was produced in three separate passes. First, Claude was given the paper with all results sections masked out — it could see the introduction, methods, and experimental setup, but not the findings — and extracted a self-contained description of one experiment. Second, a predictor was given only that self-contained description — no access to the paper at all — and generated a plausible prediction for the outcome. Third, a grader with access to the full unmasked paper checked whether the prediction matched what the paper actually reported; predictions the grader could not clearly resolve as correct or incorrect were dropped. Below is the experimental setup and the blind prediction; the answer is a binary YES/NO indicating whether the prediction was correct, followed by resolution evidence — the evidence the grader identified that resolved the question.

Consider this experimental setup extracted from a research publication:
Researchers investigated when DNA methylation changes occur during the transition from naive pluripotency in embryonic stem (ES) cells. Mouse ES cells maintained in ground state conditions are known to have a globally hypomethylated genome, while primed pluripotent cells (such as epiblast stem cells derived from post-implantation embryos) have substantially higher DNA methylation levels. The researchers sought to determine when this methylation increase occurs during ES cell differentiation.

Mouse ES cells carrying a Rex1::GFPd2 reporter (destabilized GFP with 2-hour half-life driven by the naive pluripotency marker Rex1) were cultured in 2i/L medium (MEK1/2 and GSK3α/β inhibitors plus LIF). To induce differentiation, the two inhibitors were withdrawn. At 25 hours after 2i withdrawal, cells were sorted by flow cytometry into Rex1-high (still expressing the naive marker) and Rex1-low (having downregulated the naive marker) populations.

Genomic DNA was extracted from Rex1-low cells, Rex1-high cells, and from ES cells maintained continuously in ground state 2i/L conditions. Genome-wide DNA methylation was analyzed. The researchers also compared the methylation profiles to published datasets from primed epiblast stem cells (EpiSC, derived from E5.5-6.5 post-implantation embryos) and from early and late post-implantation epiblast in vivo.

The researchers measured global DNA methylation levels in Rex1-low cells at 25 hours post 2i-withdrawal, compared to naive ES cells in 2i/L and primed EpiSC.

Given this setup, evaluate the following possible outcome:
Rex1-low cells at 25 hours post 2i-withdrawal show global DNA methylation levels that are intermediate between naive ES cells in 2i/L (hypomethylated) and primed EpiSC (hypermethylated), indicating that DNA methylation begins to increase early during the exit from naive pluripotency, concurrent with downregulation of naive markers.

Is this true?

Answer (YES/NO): YES